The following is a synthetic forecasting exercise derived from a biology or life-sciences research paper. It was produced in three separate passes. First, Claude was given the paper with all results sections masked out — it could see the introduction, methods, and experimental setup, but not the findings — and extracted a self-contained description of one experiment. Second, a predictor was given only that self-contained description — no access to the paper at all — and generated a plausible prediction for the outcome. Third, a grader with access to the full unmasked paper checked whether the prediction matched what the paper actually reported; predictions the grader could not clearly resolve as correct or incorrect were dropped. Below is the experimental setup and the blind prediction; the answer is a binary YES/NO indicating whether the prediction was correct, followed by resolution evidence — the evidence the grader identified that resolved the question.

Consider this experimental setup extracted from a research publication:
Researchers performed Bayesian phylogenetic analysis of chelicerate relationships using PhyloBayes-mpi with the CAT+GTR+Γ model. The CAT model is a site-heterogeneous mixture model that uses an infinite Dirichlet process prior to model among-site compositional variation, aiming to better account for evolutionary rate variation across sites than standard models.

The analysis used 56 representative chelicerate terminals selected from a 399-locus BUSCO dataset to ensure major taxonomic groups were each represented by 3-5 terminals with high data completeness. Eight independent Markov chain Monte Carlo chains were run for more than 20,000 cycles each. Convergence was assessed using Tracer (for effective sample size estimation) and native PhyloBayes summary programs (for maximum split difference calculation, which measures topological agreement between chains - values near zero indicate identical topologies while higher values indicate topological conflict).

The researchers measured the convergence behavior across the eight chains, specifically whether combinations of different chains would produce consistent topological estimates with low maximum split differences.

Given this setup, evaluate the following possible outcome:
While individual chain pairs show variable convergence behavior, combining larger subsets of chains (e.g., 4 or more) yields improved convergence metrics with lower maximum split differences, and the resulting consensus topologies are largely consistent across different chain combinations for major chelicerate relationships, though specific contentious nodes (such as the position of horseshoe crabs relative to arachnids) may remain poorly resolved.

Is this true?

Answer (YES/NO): NO